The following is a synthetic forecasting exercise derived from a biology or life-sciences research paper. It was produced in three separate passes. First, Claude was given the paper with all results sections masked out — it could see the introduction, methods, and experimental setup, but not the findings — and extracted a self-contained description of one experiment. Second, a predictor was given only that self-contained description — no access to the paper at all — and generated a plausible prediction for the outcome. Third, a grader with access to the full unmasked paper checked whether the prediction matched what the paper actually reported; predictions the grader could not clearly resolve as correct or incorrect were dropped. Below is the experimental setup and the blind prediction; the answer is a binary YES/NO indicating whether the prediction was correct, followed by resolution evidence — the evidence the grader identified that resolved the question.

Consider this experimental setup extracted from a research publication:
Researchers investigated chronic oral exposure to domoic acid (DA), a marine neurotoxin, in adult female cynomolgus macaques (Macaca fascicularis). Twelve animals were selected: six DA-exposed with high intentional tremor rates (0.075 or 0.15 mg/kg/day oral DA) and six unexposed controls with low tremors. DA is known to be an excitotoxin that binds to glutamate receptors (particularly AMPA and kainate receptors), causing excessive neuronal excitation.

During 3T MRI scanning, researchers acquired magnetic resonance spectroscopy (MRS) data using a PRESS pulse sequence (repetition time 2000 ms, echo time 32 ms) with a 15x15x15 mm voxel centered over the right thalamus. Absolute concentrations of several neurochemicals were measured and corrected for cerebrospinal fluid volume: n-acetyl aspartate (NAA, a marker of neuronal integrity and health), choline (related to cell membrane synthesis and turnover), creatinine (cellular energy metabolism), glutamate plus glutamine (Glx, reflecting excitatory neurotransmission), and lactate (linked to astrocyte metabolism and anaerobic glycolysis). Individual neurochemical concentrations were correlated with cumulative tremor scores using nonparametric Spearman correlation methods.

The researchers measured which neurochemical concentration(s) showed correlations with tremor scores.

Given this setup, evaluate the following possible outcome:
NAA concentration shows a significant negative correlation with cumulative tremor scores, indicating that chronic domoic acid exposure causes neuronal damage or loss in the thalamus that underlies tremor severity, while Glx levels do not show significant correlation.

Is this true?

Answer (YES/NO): NO